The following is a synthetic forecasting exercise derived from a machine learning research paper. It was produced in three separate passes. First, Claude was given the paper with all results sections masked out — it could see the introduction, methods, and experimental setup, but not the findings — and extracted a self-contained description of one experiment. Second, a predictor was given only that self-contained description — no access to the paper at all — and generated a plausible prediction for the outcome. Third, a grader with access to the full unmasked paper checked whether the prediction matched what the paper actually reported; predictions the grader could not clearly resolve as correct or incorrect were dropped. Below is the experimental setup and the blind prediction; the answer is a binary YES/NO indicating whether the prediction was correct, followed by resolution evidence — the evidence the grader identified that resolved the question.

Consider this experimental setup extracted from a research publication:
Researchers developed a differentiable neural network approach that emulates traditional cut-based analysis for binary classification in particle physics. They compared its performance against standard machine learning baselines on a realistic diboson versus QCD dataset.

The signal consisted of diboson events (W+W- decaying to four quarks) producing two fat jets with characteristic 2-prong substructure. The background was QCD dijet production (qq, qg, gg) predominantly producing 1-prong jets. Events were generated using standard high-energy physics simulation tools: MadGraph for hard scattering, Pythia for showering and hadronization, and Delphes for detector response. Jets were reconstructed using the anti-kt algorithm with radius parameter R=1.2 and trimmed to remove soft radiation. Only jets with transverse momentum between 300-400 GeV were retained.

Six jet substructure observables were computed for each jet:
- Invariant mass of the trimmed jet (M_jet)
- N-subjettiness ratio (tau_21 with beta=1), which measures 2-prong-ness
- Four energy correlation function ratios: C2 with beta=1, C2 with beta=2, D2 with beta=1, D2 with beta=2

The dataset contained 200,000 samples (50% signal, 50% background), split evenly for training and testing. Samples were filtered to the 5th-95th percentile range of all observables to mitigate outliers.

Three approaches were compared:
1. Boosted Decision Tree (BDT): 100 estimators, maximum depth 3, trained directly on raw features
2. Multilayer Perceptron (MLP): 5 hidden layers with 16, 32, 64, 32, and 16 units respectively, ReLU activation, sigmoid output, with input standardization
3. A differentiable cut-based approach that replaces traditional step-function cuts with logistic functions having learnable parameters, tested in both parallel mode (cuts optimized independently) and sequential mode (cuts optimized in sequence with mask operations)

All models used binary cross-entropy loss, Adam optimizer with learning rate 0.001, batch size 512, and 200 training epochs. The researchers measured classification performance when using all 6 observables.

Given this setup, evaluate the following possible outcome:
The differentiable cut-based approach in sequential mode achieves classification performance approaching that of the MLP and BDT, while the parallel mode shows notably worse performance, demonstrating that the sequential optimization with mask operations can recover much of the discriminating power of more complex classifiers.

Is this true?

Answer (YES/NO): YES